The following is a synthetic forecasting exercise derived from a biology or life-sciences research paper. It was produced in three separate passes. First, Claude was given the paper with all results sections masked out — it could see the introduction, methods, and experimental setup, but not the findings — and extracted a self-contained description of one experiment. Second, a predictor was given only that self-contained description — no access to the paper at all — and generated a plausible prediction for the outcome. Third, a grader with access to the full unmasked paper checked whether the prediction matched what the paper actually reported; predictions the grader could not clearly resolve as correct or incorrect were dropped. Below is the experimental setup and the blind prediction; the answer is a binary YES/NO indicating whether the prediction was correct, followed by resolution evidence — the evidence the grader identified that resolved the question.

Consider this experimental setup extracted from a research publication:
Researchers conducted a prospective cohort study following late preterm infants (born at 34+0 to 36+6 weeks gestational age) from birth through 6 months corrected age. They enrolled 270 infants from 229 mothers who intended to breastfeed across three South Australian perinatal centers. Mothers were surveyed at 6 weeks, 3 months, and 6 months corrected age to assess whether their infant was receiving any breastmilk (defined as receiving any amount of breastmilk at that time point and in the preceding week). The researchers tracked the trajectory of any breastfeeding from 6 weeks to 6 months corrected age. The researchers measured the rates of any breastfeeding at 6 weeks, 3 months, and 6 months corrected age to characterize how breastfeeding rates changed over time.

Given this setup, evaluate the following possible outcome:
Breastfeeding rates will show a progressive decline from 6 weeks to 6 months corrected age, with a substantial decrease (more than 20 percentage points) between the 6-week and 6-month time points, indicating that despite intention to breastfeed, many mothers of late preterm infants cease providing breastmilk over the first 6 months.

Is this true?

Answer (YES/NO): NO